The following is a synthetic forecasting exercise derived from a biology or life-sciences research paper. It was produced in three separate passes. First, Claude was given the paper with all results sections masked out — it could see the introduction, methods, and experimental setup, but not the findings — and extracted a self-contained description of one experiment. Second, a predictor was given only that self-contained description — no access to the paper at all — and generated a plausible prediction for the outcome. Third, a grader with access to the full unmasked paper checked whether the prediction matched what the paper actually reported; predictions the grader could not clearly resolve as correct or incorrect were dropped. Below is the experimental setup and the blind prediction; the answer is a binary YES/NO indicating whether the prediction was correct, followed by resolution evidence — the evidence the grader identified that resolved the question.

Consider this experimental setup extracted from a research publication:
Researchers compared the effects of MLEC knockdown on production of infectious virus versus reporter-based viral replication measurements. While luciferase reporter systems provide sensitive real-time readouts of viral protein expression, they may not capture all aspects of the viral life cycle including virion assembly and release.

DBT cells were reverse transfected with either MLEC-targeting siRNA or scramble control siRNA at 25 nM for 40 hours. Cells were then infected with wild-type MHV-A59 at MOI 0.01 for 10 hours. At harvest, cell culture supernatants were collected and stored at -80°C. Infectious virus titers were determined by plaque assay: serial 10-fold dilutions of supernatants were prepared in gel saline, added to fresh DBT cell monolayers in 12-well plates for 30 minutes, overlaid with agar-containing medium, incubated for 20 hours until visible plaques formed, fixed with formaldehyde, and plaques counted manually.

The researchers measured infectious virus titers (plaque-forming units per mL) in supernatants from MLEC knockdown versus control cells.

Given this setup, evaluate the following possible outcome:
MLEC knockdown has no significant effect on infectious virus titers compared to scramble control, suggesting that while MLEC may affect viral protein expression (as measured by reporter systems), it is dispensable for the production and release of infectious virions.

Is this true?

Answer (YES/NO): NO